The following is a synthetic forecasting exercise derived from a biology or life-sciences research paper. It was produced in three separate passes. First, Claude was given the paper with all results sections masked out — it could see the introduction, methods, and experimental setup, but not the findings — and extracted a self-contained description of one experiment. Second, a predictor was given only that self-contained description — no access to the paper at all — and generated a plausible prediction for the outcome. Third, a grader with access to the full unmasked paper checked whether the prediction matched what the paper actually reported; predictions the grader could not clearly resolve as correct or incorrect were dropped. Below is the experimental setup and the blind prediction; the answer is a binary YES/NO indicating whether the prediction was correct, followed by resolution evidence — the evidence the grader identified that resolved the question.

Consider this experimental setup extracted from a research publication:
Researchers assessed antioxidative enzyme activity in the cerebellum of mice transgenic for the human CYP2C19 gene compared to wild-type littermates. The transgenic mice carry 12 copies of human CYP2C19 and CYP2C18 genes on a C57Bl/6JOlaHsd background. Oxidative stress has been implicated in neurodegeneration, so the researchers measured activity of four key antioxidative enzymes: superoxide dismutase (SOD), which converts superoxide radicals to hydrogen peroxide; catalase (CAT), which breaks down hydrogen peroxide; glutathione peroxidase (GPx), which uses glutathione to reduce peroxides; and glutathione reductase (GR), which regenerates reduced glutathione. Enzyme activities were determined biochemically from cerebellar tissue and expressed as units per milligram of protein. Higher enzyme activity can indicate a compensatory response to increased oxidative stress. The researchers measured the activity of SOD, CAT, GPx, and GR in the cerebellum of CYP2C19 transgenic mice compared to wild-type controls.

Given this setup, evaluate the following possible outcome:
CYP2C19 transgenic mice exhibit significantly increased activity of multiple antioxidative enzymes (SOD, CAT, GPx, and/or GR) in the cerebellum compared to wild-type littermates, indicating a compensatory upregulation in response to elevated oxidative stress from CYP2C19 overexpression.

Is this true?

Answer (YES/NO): NO